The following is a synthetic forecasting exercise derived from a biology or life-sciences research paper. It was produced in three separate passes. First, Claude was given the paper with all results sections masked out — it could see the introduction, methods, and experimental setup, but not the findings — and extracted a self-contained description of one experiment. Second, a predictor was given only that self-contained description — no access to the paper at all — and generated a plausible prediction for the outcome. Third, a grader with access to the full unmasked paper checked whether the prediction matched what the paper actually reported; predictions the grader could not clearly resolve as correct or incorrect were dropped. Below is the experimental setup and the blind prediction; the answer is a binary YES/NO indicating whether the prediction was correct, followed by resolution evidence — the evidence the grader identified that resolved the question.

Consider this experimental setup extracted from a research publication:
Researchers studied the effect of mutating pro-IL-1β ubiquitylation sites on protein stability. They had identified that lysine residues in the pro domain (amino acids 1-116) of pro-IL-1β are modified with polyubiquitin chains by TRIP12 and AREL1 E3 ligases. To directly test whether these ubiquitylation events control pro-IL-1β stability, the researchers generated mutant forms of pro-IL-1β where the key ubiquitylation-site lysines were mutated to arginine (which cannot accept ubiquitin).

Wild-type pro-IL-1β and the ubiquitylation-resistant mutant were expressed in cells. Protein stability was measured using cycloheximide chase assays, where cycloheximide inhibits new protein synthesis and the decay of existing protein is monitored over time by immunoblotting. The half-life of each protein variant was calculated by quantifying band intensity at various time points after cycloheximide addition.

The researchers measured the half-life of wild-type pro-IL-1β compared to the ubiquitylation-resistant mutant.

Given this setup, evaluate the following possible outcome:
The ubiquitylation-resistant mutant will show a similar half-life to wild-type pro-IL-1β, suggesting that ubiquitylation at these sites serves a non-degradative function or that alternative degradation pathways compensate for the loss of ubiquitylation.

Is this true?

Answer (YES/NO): NO